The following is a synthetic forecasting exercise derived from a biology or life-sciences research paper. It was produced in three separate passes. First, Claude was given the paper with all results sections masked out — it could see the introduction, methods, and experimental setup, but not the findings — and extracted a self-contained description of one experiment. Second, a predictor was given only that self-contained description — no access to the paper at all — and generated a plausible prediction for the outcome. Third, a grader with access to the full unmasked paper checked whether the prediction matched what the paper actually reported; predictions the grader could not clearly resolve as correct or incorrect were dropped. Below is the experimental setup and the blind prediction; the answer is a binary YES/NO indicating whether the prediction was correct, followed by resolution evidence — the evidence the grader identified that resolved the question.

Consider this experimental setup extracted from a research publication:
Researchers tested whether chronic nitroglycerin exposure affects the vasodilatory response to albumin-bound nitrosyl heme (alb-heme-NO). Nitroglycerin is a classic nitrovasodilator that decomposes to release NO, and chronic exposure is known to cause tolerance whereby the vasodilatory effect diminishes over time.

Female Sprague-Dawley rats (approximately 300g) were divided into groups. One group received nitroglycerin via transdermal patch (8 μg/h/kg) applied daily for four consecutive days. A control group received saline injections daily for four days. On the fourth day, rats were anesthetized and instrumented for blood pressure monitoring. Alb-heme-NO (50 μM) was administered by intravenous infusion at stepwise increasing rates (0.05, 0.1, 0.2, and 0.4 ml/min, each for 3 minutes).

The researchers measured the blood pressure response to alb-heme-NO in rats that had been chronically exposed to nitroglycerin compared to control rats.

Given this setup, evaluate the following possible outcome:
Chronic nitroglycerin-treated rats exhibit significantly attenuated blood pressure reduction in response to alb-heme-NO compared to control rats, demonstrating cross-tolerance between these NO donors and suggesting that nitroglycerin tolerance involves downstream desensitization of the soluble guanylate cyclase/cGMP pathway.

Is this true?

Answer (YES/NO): NO